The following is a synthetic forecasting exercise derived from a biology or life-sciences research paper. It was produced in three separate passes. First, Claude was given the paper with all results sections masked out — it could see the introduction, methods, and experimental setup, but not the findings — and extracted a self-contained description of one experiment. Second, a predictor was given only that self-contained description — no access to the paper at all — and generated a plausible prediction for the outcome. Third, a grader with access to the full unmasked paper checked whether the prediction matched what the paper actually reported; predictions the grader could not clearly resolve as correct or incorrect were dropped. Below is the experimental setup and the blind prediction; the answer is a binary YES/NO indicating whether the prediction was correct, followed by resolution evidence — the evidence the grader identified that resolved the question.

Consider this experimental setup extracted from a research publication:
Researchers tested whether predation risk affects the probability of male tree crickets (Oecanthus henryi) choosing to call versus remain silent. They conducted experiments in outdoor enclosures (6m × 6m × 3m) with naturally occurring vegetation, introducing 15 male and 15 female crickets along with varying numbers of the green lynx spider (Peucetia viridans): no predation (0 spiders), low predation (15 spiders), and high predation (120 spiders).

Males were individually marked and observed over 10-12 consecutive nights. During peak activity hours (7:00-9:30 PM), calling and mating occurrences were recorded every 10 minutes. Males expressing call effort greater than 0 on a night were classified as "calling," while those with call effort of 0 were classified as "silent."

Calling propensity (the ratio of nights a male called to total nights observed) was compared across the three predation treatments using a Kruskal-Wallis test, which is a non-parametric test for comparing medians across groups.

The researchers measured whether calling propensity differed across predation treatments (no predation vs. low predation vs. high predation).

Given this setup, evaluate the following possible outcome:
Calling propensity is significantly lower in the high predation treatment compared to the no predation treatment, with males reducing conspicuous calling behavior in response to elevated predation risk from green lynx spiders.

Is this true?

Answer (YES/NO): NO